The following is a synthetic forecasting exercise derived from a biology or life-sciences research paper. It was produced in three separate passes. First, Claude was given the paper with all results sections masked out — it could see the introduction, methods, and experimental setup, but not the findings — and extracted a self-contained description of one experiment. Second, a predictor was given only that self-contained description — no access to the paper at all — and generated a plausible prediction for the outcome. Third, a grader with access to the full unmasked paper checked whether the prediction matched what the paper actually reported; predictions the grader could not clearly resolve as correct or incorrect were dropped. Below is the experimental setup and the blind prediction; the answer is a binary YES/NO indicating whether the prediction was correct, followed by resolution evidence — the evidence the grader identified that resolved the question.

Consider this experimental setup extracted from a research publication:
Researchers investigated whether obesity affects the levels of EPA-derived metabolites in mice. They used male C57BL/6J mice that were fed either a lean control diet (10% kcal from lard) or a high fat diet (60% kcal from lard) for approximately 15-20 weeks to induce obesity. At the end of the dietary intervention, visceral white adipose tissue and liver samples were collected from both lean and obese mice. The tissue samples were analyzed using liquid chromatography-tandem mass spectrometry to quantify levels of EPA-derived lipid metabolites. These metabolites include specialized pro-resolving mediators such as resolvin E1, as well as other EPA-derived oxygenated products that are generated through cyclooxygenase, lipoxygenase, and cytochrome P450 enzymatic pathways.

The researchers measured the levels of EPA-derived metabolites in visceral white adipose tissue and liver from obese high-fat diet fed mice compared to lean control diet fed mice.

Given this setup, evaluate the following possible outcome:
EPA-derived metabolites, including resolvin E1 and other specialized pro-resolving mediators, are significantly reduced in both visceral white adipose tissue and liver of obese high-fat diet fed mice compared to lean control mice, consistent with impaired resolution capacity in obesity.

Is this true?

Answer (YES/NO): NO